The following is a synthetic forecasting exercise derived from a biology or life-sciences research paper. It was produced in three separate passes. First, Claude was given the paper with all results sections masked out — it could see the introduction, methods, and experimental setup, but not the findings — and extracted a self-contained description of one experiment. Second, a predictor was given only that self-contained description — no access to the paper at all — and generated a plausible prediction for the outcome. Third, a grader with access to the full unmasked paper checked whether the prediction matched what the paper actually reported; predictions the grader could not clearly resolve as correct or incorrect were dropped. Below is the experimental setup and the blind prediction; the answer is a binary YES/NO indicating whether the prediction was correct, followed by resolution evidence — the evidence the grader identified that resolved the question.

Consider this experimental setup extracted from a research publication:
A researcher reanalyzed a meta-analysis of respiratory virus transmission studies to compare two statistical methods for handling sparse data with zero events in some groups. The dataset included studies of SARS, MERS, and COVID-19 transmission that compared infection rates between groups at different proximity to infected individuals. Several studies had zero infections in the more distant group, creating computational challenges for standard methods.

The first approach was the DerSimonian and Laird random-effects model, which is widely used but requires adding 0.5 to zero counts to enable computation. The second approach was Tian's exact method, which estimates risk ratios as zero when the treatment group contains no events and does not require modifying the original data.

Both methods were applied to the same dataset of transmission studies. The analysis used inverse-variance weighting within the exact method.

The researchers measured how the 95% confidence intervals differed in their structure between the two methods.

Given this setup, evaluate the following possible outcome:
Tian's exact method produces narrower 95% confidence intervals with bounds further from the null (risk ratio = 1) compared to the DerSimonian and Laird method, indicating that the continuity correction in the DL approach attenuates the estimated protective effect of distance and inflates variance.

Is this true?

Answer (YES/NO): NO